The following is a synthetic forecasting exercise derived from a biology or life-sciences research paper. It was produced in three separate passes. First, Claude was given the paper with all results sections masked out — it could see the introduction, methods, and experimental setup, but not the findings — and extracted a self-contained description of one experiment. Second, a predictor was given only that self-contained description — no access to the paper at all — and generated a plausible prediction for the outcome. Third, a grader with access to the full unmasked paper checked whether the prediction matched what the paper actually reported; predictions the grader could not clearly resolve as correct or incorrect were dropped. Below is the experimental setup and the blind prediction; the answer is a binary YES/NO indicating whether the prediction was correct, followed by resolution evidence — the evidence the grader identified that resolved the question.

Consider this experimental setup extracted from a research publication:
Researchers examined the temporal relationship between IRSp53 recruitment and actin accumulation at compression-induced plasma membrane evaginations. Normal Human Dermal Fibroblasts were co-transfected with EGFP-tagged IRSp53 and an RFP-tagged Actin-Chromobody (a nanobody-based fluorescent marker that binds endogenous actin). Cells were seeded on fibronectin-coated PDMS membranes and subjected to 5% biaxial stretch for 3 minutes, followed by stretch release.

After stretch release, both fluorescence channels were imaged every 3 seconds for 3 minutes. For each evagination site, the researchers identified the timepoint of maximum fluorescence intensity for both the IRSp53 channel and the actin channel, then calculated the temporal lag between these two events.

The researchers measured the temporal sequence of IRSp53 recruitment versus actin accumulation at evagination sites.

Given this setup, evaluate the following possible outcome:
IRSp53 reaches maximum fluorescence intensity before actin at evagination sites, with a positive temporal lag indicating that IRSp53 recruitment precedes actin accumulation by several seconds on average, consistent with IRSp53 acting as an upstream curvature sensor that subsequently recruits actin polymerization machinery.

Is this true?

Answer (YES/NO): YES